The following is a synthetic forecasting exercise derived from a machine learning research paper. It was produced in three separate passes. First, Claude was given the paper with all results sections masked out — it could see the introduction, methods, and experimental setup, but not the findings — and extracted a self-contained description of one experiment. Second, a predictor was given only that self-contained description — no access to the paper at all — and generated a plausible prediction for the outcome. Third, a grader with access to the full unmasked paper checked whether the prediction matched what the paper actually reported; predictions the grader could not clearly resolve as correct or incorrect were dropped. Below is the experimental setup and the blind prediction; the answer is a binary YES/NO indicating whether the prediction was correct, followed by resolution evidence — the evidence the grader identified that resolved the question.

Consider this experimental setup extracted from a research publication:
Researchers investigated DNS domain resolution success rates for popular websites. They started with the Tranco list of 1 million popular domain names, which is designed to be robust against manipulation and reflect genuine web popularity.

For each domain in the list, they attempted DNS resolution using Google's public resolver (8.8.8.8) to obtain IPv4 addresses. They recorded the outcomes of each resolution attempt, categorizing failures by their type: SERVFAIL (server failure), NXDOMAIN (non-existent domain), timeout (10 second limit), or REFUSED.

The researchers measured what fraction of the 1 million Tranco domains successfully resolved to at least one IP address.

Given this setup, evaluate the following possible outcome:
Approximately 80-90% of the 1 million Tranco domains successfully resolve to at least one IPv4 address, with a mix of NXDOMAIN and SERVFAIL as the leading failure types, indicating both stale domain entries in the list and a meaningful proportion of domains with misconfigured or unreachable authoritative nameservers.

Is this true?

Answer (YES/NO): YES